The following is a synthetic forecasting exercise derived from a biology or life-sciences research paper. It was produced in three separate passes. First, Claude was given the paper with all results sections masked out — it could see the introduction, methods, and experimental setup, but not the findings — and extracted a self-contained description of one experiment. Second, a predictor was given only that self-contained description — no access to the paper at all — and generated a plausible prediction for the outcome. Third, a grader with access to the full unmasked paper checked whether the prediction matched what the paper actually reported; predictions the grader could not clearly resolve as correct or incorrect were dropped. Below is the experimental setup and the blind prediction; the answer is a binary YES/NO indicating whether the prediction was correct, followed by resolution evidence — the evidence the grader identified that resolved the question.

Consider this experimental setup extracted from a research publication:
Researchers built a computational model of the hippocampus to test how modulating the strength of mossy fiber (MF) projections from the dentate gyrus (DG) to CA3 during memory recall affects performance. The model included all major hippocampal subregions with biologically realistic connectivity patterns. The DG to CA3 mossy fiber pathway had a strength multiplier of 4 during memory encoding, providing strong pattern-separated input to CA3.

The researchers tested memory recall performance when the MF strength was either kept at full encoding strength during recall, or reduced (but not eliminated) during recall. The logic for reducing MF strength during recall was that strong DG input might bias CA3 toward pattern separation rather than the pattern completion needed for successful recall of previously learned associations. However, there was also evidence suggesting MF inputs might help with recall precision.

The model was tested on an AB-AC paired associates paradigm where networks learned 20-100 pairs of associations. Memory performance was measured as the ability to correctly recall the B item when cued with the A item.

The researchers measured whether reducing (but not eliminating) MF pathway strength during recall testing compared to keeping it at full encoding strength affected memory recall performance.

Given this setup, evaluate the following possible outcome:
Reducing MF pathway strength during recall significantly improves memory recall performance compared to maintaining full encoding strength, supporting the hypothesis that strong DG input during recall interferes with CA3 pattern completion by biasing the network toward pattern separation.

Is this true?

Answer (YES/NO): YES